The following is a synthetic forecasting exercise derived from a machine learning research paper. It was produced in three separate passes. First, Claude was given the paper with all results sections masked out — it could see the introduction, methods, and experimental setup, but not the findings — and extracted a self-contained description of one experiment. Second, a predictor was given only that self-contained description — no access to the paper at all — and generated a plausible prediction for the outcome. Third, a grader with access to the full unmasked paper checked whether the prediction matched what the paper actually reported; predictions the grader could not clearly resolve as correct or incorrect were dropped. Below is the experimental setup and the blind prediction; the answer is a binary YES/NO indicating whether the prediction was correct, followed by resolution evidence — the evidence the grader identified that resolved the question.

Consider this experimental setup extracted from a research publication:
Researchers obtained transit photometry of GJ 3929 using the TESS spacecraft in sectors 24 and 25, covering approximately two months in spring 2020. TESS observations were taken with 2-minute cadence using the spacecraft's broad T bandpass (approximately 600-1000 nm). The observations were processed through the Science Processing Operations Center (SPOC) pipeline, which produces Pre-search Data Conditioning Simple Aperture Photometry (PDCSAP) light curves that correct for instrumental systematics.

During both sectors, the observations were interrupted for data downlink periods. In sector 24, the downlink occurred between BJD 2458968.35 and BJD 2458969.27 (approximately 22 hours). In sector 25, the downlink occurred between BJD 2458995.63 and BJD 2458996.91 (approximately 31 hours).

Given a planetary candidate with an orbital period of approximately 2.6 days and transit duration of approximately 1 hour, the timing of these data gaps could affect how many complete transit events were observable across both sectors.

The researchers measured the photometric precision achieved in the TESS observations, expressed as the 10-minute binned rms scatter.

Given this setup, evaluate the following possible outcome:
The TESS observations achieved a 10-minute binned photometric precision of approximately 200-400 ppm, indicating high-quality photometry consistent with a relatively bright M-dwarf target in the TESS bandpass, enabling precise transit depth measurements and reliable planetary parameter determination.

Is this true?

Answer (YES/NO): NO